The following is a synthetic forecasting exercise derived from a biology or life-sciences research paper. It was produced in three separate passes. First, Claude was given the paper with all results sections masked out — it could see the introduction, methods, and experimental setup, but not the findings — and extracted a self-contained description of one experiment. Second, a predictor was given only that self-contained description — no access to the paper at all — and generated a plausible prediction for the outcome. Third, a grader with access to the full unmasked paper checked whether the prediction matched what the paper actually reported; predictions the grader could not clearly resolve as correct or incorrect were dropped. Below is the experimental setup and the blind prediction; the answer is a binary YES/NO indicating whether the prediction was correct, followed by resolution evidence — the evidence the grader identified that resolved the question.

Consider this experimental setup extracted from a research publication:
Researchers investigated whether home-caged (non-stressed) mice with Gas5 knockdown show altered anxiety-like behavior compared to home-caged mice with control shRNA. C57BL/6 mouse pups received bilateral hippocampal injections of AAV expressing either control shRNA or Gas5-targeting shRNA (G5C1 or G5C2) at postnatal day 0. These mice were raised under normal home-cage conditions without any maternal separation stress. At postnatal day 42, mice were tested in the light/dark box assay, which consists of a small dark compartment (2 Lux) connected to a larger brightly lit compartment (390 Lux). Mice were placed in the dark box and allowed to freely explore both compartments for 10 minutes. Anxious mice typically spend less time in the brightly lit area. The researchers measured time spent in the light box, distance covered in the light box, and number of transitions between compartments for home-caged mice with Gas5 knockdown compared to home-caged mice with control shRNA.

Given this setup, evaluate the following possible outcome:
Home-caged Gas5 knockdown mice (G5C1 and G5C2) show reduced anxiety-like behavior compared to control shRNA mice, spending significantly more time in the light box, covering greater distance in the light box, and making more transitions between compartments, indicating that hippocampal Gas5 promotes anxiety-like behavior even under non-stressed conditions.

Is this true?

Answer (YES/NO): NO